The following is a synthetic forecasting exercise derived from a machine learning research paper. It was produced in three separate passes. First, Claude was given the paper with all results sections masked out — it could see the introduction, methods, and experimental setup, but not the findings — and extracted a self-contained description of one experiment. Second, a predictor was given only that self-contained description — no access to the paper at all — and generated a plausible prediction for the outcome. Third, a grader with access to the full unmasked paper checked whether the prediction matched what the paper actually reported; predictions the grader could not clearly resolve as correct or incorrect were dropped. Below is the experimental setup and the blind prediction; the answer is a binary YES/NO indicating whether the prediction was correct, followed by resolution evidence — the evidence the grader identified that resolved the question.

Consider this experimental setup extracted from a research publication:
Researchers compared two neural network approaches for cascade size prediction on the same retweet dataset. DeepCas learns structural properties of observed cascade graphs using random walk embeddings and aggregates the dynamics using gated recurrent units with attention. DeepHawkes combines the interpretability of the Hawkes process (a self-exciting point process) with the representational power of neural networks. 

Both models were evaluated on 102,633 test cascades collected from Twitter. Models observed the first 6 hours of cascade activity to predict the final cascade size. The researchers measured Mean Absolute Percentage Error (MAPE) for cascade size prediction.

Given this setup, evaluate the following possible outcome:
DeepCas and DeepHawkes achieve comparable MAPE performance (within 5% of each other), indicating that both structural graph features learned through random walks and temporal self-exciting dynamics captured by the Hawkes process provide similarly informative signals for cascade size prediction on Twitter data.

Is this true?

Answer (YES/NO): NO